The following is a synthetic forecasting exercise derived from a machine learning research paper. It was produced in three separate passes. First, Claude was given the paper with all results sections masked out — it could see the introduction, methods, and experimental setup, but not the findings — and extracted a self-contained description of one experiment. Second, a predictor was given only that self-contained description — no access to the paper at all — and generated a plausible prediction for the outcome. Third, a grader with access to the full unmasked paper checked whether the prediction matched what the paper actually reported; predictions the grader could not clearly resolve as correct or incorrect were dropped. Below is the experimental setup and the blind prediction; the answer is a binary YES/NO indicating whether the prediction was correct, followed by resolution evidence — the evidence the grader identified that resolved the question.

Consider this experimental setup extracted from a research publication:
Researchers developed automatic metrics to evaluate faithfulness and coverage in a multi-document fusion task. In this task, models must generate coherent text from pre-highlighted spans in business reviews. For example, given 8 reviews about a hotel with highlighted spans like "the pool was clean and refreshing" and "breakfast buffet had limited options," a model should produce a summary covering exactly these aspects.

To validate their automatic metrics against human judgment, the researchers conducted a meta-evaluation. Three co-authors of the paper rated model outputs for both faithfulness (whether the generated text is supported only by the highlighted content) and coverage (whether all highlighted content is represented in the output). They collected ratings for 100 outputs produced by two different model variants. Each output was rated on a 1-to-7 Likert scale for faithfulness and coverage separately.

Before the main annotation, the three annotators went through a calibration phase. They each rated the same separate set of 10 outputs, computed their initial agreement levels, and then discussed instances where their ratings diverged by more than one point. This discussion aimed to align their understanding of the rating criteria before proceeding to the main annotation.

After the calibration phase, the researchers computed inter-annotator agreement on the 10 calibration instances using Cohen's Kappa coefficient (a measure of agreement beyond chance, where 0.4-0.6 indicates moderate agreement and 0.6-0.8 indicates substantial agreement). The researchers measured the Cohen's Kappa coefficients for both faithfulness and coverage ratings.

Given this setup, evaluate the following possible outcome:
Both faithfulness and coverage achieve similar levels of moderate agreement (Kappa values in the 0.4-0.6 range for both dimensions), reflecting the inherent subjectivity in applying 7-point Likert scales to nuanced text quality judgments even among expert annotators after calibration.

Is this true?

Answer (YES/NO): YES